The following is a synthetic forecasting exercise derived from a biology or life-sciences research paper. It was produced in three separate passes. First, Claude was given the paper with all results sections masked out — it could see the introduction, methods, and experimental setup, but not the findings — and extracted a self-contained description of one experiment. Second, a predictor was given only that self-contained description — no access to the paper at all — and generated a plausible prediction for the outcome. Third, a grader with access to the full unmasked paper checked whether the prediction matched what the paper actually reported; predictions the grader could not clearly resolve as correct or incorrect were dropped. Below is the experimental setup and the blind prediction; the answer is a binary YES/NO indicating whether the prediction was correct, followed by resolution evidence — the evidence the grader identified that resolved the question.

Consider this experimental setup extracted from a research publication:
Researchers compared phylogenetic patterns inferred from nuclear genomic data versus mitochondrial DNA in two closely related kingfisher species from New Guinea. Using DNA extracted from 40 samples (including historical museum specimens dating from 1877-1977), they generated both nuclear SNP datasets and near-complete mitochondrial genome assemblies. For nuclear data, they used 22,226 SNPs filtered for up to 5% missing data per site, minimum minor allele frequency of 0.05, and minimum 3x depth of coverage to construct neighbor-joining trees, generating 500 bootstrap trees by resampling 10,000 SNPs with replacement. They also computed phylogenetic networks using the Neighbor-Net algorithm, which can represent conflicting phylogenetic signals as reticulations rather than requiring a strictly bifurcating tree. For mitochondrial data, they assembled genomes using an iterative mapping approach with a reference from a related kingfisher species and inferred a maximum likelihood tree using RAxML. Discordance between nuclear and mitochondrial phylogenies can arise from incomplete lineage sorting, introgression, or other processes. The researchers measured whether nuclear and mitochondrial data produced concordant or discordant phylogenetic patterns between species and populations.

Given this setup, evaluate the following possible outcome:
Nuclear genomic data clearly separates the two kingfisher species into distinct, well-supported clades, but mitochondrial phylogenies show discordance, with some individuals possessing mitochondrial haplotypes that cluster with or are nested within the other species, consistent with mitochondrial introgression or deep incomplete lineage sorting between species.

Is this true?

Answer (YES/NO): NO